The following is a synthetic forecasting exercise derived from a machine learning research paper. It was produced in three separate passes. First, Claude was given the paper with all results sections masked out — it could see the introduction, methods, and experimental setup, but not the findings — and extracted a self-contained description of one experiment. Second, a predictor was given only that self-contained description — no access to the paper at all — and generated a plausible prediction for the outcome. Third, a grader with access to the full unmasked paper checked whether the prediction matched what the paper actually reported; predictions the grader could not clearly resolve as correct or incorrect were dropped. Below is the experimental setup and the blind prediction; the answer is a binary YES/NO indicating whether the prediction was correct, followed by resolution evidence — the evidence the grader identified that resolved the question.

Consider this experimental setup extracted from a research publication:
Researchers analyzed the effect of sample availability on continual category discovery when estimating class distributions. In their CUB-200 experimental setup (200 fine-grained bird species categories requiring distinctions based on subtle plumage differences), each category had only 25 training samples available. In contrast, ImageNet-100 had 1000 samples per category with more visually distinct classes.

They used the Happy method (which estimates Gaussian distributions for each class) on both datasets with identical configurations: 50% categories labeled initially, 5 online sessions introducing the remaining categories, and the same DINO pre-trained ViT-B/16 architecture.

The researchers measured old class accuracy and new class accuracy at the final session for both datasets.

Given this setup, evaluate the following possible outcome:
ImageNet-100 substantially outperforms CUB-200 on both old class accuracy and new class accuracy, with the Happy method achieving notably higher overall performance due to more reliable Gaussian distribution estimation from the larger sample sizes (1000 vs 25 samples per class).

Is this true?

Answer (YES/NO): YES